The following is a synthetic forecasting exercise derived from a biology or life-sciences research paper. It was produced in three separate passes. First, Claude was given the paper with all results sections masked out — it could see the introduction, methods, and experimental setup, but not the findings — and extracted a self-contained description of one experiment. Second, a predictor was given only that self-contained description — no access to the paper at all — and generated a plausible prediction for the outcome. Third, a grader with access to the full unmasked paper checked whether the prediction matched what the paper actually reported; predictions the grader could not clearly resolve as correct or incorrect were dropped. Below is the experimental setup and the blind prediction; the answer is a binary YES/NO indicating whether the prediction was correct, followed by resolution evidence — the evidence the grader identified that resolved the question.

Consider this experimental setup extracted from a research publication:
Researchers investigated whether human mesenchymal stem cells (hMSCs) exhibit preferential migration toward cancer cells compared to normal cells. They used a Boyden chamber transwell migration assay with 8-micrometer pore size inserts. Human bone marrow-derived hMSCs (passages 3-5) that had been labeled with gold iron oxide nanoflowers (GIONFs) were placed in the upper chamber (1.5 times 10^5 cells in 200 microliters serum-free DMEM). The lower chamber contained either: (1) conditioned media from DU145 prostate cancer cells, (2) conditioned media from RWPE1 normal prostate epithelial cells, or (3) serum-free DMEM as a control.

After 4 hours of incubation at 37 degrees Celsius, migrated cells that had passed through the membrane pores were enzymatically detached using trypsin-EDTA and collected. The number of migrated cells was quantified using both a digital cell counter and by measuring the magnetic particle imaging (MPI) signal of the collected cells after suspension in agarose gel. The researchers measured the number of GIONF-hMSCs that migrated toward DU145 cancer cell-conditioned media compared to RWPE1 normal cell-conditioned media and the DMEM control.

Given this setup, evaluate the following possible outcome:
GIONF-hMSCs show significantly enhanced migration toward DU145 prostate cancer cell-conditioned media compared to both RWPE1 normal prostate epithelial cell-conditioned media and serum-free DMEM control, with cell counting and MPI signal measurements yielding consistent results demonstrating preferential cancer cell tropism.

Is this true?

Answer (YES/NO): YES